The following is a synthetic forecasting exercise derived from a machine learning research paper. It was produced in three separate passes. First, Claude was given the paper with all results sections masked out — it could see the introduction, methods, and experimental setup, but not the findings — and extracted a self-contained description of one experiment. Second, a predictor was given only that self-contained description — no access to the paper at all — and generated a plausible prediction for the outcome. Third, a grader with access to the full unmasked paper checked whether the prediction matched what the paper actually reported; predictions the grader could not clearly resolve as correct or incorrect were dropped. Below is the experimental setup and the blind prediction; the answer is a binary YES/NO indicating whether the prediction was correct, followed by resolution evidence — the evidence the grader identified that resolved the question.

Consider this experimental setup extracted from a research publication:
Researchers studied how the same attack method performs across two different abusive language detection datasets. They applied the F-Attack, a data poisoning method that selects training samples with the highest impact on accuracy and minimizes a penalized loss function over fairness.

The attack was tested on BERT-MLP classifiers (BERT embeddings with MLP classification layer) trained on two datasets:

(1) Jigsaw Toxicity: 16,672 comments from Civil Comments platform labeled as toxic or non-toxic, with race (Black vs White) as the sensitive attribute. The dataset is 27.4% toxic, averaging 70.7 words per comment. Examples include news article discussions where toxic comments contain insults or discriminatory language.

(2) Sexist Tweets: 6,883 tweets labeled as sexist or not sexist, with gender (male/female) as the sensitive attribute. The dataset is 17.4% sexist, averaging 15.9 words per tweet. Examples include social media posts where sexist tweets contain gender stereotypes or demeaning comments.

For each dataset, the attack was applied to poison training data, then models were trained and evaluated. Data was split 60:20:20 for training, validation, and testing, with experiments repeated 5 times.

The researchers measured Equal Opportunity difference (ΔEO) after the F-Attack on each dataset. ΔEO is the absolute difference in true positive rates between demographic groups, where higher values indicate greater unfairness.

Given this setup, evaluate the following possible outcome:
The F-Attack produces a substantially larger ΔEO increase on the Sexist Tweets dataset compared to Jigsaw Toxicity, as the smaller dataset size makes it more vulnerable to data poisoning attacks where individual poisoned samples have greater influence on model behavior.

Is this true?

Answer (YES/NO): NO